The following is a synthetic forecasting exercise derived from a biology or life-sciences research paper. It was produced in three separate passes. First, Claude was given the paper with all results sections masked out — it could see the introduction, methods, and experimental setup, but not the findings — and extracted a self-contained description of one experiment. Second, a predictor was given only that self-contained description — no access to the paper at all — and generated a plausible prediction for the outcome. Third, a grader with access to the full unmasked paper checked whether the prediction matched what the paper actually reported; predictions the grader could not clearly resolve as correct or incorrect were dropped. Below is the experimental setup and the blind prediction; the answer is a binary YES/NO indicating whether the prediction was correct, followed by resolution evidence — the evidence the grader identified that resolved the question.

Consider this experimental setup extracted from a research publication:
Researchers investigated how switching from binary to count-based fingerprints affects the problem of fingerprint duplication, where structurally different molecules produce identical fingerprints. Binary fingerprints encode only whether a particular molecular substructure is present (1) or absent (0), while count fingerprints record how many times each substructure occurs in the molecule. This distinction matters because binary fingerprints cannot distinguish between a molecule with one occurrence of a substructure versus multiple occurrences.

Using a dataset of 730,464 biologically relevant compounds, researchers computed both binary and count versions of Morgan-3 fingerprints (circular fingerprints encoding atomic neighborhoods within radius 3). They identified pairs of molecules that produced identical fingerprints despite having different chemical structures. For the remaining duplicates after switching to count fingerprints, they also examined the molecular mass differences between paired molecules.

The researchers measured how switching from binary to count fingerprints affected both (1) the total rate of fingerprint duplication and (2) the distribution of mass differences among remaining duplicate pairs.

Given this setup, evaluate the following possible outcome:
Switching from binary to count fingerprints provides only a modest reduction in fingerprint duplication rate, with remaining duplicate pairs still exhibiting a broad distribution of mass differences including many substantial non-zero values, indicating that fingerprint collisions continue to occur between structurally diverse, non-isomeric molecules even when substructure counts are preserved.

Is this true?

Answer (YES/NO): NO